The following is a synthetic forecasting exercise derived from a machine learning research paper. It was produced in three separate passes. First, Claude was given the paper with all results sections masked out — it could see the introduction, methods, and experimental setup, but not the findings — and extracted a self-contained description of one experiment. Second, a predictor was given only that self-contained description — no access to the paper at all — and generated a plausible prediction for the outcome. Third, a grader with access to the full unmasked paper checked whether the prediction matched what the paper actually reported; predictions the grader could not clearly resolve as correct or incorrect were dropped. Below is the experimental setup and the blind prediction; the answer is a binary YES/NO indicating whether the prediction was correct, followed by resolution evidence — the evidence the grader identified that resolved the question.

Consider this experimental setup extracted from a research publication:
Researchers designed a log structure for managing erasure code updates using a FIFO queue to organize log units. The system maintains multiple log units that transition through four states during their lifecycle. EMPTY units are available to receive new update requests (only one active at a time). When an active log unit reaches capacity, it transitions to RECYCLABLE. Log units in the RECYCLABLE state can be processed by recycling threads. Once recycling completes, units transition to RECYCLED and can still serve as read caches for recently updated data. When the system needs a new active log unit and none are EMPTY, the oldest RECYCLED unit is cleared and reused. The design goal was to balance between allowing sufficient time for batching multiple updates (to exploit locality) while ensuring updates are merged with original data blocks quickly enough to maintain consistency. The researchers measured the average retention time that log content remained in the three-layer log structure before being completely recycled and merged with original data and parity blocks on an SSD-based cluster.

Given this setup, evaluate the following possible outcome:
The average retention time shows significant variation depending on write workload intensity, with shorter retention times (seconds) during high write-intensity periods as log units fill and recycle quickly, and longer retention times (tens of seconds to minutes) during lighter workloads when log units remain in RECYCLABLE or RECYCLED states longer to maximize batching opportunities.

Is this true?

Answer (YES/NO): NO